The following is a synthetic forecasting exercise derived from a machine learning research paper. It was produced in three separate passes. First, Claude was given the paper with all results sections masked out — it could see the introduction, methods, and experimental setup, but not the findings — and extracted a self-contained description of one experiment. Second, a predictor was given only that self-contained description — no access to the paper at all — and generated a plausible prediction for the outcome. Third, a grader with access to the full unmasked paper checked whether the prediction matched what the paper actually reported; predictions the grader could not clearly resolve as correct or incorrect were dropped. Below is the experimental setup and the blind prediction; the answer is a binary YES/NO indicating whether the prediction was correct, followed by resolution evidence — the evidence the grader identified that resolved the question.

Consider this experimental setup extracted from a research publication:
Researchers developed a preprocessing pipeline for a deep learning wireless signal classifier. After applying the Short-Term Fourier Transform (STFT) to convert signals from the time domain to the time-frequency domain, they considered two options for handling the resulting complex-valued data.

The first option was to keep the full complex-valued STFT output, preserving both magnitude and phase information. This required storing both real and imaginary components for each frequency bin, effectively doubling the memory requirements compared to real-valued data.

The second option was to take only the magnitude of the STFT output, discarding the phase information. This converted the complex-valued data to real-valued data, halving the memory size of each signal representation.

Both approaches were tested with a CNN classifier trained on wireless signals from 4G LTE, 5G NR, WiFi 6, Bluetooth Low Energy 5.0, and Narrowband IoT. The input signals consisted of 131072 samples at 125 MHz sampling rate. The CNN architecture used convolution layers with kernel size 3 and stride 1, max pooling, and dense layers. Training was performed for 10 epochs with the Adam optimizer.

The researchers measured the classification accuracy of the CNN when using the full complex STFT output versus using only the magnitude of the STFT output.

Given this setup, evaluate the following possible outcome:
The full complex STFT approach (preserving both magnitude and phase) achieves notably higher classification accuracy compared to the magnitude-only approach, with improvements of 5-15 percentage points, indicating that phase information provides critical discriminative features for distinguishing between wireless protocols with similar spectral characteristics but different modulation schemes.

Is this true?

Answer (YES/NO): NO